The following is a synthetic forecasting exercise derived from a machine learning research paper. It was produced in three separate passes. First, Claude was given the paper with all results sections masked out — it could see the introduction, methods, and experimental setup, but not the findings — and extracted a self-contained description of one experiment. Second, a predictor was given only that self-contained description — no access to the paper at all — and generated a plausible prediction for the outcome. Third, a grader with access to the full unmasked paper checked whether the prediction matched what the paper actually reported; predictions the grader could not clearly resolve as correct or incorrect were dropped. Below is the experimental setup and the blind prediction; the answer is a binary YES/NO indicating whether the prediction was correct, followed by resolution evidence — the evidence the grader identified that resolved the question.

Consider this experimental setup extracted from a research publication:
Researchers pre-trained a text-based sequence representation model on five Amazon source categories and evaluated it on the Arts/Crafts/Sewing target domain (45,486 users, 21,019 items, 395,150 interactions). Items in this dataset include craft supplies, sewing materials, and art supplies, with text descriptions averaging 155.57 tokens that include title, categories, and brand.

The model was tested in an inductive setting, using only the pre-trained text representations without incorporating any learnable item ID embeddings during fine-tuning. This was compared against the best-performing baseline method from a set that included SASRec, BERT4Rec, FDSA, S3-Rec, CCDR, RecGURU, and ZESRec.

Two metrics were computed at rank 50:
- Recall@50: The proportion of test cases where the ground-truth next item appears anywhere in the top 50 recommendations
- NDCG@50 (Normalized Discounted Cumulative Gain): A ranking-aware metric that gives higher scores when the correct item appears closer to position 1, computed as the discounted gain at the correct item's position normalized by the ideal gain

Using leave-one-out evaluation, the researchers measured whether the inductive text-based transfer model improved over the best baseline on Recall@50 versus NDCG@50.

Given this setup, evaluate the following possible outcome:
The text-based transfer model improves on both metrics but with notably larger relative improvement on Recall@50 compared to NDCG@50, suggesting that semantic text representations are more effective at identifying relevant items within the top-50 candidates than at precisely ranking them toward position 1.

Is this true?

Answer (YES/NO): NO